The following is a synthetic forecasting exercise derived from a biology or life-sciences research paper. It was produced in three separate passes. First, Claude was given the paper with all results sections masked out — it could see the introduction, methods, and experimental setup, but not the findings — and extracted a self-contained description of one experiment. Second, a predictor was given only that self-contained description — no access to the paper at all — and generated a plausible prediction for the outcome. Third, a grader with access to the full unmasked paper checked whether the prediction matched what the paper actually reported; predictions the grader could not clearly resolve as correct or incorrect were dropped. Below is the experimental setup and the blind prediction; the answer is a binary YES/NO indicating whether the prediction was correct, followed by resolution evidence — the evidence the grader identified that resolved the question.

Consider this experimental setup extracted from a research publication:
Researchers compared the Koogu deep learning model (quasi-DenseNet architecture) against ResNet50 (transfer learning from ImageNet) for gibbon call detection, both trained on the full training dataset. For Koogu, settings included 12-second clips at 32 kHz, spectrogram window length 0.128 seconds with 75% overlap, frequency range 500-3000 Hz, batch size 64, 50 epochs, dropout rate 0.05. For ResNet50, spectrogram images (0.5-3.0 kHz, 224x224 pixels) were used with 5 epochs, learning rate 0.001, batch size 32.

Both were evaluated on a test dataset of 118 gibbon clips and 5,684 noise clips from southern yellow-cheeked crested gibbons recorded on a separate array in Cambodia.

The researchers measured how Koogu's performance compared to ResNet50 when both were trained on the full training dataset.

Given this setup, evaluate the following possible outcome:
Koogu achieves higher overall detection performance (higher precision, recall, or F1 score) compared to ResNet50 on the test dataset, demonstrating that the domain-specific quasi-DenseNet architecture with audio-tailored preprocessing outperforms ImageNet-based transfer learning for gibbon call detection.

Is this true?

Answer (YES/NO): NO